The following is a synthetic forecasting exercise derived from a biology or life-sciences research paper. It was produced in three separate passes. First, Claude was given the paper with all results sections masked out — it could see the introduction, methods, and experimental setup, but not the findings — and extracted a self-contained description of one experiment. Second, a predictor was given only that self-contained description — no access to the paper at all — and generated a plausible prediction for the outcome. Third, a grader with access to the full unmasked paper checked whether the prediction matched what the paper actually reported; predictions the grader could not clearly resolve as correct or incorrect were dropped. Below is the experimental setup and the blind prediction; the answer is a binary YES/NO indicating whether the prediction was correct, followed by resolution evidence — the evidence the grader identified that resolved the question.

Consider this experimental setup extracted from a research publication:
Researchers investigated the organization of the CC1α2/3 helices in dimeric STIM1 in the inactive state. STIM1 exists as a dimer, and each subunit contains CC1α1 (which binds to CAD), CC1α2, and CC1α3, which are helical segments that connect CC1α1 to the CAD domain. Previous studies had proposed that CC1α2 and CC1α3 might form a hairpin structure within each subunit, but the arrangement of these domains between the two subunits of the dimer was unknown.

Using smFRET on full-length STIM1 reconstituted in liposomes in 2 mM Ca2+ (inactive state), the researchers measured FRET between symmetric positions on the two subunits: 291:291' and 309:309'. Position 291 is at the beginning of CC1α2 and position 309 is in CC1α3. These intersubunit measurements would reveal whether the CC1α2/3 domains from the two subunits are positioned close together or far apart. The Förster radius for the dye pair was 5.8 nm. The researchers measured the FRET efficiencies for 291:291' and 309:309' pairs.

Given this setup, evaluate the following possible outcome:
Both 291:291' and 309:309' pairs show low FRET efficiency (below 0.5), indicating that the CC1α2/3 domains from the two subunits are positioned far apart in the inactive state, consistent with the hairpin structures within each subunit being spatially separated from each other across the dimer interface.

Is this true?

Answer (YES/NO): NO